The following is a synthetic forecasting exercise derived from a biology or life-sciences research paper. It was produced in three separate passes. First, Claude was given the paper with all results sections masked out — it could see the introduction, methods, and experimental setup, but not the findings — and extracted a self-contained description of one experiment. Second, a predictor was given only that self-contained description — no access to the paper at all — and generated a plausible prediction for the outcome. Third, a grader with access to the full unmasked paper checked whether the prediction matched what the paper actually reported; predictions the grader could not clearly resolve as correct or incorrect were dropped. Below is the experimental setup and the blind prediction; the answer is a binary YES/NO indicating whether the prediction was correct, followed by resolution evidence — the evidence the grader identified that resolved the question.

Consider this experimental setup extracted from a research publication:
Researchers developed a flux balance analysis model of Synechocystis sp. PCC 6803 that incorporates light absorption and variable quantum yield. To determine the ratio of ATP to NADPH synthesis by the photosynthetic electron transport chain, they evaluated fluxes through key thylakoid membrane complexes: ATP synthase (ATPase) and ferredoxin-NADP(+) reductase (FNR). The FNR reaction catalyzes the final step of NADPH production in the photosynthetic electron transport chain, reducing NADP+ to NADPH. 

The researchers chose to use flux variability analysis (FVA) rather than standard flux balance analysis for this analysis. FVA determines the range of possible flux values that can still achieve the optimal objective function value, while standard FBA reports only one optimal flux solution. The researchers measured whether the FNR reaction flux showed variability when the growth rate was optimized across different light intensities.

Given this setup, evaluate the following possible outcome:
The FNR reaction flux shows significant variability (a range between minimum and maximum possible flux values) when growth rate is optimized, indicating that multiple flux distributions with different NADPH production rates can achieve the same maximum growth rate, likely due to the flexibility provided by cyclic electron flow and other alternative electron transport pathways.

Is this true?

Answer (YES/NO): NO